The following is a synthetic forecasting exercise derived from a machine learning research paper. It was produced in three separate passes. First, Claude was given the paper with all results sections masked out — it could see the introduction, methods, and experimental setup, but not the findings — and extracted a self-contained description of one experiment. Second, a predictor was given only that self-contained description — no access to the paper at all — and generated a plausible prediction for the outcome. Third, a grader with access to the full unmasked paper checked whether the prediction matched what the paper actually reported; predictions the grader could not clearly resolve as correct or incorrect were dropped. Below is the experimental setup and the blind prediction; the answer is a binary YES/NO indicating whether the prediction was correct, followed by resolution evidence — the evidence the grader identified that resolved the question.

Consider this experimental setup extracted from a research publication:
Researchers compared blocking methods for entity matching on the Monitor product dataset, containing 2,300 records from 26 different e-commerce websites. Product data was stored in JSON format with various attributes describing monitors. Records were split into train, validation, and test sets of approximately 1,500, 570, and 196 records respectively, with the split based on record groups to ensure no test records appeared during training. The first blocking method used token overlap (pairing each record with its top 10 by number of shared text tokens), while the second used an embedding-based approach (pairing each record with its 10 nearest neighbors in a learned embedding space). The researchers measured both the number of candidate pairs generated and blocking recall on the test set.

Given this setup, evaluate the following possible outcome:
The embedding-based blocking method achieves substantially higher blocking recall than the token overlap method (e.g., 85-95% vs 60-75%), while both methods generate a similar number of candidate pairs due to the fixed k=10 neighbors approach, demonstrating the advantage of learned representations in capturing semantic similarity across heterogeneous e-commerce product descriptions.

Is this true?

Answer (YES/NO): NO